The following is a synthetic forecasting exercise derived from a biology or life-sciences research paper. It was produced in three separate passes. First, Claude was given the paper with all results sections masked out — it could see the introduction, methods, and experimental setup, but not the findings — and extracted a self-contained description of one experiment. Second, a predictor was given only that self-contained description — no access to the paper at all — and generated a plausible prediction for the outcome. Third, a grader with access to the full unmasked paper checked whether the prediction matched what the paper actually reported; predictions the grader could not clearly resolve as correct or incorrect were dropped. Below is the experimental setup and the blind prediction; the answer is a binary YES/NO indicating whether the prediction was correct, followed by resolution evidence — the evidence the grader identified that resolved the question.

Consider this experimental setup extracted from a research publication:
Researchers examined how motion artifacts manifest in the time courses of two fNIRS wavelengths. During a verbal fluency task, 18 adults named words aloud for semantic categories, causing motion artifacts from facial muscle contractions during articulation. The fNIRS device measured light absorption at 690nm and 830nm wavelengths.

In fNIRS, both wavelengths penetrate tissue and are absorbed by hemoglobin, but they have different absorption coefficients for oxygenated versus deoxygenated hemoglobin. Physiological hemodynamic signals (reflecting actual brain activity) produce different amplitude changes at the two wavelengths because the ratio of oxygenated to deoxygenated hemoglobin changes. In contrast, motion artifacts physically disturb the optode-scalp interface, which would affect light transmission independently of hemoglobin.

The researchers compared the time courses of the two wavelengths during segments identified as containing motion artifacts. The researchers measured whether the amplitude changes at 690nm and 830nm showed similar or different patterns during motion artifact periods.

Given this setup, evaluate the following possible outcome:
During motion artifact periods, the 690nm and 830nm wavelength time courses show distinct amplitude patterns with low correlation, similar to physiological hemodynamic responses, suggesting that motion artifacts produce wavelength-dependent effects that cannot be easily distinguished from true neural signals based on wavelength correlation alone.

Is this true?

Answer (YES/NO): NO